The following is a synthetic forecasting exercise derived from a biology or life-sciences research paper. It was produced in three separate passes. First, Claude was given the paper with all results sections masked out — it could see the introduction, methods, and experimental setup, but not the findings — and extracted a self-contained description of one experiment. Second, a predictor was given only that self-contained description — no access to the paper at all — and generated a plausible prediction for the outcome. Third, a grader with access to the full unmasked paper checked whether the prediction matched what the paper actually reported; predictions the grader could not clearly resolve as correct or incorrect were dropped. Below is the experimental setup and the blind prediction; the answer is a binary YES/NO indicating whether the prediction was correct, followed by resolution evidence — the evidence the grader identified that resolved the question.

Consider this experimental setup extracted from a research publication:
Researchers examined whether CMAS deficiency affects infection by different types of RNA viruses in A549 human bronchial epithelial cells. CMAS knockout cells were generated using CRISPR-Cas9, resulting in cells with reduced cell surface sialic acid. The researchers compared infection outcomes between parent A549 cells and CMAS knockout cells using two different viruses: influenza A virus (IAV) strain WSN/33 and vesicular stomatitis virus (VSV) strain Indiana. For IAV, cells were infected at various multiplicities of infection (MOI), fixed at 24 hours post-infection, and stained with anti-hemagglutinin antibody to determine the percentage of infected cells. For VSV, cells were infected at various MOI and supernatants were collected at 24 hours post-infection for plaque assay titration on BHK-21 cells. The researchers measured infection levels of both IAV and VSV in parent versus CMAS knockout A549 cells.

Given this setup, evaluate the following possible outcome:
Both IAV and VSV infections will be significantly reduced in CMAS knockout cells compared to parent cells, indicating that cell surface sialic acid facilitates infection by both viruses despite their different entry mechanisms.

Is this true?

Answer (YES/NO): NO